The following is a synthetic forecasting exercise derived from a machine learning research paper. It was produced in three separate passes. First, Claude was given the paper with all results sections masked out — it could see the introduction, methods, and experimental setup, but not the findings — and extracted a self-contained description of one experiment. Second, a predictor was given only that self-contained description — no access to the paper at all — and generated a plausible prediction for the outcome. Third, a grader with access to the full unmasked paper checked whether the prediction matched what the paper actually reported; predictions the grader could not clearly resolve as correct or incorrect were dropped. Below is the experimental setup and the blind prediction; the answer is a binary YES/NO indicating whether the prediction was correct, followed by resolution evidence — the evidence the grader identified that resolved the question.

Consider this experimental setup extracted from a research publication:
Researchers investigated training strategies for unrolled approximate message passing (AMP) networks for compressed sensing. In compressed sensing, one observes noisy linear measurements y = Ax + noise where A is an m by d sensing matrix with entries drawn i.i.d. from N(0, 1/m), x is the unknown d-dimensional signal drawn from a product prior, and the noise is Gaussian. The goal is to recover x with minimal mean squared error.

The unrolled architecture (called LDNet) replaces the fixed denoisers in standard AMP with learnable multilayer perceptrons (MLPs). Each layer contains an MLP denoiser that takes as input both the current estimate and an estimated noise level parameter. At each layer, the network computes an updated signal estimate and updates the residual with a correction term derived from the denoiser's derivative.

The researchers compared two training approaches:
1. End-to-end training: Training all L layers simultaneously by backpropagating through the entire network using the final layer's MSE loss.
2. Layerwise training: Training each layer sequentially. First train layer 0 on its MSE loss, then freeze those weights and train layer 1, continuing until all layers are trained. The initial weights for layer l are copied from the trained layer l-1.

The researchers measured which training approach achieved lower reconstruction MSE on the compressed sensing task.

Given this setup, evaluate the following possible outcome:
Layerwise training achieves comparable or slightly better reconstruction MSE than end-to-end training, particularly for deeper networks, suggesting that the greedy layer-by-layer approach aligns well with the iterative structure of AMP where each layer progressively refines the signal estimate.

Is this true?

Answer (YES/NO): NO